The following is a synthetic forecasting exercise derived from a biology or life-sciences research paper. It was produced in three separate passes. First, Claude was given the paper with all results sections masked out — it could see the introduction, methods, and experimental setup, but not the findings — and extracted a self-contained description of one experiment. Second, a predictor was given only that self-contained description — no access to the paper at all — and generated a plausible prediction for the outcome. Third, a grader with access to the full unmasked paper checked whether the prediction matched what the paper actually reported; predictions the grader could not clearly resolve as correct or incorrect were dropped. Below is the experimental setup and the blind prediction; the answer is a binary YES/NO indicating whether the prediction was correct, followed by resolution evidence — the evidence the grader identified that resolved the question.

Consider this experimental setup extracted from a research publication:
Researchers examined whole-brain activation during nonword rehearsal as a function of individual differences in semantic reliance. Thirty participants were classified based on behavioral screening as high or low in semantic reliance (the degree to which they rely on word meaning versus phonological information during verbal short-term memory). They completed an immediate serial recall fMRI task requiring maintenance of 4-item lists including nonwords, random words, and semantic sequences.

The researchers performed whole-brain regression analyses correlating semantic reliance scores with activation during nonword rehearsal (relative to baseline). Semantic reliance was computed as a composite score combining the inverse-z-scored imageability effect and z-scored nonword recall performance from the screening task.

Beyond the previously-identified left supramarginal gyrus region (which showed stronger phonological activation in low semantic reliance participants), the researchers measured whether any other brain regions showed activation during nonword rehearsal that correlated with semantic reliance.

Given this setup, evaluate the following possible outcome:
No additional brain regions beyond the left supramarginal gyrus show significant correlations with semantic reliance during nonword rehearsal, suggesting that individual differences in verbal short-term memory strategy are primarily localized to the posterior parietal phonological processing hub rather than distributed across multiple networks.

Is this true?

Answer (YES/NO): NO